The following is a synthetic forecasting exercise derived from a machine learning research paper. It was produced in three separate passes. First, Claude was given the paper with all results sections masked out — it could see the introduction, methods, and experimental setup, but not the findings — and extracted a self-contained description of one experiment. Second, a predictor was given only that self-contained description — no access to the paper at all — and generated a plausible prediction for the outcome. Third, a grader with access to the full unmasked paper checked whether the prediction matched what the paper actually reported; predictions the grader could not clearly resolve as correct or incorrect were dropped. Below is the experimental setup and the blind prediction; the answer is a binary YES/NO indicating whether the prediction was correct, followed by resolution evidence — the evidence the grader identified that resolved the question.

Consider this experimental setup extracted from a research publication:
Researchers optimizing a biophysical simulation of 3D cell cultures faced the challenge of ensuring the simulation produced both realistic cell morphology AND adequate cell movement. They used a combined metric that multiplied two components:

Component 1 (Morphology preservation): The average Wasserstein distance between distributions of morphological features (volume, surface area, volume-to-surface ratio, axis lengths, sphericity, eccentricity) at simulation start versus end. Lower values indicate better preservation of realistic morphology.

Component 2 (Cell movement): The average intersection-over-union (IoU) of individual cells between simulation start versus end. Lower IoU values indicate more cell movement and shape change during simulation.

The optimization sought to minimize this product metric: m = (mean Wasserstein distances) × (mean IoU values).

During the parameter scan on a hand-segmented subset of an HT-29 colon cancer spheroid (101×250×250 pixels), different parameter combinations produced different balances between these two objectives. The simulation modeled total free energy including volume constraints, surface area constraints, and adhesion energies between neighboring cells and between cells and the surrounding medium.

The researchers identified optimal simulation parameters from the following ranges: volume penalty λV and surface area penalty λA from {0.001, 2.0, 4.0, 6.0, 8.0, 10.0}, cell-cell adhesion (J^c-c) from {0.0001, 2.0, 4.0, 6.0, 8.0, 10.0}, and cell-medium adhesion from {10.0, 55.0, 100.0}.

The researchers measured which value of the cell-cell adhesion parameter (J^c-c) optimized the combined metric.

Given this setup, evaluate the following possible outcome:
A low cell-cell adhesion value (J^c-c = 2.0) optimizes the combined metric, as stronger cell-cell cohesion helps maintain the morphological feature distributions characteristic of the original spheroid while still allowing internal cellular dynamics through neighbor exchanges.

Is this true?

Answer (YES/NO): YES